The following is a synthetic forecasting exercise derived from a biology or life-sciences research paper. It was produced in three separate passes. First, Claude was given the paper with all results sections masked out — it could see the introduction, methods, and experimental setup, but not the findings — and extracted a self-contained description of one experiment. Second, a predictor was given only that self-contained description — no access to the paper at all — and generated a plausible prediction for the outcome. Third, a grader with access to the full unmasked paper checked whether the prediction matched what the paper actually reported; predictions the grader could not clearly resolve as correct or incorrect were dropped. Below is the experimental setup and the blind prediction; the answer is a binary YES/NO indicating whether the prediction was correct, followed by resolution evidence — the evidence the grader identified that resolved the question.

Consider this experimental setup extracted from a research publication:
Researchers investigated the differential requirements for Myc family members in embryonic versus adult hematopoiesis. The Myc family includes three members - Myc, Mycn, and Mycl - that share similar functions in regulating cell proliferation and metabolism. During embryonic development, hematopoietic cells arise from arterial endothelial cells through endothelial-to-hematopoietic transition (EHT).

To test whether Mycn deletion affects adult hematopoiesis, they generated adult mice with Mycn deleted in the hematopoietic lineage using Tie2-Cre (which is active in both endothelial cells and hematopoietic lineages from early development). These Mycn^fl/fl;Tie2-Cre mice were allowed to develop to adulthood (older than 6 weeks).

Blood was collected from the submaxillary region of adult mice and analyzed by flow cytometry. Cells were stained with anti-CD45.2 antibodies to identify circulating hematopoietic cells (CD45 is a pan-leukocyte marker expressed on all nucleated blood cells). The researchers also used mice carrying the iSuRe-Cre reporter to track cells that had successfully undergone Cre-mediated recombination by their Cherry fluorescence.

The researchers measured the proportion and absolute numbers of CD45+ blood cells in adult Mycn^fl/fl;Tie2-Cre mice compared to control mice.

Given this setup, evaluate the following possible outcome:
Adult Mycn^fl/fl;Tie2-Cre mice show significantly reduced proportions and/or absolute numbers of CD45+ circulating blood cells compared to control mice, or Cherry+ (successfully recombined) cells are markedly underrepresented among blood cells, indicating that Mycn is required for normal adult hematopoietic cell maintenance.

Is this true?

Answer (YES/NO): NO